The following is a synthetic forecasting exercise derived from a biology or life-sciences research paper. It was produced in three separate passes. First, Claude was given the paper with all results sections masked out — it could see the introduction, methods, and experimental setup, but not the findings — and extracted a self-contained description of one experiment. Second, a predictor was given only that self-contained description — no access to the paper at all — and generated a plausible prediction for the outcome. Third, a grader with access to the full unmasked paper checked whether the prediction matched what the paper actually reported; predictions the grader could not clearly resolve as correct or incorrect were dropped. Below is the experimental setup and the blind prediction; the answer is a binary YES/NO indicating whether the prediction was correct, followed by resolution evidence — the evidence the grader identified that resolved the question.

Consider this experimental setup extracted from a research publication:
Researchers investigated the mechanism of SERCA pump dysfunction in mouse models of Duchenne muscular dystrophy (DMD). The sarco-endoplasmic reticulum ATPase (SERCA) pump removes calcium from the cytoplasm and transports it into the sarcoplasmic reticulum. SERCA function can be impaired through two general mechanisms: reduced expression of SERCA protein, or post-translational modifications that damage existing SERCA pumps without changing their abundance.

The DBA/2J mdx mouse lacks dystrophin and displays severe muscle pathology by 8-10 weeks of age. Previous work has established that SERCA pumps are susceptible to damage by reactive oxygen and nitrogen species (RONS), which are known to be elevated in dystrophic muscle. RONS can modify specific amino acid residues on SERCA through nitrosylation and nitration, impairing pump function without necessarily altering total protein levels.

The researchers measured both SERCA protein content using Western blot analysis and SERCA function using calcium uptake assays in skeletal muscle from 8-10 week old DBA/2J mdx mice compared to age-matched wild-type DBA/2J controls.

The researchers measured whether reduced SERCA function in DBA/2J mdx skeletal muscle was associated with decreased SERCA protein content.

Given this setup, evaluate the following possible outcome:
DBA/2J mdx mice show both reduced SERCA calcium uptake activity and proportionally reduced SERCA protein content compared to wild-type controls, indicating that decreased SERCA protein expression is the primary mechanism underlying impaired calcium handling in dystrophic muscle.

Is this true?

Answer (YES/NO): NO